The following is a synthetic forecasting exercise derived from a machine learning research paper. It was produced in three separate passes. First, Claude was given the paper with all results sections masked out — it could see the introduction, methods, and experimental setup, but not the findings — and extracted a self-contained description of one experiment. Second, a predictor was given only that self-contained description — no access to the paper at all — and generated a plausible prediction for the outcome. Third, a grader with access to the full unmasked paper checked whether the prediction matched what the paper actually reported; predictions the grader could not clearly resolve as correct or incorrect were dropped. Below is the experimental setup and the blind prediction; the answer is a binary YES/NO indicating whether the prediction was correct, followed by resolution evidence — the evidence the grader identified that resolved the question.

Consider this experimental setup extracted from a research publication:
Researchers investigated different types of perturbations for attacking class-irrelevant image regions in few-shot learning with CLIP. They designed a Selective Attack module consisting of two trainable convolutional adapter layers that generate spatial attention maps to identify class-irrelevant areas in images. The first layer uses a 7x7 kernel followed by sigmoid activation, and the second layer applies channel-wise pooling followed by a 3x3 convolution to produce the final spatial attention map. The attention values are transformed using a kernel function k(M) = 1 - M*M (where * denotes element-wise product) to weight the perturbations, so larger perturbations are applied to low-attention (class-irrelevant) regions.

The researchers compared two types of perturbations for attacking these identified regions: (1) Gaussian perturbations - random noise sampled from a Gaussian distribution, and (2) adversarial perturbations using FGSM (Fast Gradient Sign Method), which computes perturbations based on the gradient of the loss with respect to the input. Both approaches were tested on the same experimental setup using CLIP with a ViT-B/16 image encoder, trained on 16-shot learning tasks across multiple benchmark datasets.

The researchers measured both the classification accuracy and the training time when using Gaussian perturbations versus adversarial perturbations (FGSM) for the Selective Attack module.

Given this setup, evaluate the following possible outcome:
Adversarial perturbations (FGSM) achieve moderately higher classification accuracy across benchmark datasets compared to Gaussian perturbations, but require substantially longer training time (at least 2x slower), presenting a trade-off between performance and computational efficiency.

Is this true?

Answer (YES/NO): NO